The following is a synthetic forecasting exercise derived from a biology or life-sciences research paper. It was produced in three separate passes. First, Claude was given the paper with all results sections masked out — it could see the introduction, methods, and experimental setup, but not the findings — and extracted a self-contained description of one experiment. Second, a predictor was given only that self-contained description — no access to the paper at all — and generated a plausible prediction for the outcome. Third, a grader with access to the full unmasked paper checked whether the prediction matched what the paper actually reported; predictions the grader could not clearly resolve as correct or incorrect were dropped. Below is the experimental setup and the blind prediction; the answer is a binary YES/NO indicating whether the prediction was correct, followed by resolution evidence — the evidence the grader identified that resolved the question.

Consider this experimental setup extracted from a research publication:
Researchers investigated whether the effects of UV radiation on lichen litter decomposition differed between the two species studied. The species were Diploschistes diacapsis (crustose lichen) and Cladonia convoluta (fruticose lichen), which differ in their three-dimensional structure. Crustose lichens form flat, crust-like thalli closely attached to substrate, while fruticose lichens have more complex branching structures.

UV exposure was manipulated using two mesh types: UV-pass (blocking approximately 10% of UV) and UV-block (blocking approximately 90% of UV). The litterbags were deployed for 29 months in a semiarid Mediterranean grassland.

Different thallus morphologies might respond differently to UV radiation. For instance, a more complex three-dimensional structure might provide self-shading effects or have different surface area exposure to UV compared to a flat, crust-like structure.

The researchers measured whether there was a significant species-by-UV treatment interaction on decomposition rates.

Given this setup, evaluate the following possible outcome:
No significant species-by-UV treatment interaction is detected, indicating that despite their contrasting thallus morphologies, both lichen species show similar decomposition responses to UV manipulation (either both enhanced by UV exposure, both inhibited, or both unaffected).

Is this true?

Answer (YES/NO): NO